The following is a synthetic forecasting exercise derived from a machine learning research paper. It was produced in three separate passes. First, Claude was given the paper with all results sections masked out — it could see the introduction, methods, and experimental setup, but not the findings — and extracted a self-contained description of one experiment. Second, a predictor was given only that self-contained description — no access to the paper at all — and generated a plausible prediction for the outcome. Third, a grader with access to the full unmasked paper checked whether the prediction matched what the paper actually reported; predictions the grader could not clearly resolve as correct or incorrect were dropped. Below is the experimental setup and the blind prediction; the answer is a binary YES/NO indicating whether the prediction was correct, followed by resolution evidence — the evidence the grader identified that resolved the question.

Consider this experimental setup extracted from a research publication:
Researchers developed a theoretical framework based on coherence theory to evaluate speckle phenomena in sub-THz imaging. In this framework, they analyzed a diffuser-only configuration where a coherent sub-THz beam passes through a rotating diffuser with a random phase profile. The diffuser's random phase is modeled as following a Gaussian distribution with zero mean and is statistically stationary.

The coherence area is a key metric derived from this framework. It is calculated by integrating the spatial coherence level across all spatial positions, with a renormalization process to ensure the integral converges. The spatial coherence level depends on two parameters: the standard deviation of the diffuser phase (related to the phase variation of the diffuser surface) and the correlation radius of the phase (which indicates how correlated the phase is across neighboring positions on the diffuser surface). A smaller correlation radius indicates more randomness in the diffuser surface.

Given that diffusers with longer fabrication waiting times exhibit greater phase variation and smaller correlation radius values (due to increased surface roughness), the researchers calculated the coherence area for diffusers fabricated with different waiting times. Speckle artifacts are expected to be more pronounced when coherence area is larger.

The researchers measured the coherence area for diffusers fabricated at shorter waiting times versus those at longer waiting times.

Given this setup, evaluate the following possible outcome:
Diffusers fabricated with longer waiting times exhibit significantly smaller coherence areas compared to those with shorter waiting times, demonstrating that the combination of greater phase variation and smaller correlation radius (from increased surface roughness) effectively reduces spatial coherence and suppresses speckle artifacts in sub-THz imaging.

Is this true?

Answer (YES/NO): YES